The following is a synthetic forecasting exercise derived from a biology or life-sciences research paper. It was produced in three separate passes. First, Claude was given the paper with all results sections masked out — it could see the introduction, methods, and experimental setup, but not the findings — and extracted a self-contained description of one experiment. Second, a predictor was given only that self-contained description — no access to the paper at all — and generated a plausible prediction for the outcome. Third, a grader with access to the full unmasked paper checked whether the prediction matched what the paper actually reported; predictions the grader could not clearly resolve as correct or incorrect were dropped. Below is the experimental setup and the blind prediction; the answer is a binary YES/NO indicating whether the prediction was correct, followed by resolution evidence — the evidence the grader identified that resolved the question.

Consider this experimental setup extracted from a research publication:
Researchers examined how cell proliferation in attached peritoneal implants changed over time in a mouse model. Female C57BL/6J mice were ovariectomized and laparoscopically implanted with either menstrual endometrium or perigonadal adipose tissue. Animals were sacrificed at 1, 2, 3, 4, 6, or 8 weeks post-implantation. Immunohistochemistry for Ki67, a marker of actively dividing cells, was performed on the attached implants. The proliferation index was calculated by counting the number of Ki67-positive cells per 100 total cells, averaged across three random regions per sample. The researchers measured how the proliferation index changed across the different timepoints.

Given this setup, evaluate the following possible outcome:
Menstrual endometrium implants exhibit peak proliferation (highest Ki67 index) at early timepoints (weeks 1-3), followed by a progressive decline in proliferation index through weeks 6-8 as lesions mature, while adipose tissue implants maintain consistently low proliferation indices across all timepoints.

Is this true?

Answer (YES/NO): NO